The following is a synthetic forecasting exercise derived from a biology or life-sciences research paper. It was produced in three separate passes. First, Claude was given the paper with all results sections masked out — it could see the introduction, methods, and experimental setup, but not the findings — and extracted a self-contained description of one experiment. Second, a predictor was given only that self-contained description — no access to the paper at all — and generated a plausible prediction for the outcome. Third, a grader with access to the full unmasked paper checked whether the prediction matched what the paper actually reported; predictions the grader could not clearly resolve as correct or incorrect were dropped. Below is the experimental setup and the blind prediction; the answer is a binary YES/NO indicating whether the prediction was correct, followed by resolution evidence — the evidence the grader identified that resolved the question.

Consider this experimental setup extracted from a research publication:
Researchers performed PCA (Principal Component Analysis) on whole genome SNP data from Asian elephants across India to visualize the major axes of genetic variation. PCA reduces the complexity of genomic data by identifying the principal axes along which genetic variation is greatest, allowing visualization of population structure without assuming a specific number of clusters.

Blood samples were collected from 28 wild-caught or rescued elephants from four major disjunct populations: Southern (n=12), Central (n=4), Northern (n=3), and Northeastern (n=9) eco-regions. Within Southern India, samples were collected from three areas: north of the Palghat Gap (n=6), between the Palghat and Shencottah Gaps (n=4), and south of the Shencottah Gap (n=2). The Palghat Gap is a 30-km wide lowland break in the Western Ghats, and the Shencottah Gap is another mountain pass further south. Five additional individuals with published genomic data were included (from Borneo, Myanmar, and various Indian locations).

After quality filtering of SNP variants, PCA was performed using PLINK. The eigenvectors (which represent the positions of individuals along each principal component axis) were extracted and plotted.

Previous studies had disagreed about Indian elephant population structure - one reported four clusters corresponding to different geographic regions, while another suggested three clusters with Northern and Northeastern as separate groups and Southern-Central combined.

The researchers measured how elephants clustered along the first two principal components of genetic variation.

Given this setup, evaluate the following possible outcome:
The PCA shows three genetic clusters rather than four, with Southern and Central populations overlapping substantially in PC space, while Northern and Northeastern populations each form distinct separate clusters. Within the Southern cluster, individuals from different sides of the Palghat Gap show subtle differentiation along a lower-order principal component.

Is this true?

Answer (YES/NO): NO